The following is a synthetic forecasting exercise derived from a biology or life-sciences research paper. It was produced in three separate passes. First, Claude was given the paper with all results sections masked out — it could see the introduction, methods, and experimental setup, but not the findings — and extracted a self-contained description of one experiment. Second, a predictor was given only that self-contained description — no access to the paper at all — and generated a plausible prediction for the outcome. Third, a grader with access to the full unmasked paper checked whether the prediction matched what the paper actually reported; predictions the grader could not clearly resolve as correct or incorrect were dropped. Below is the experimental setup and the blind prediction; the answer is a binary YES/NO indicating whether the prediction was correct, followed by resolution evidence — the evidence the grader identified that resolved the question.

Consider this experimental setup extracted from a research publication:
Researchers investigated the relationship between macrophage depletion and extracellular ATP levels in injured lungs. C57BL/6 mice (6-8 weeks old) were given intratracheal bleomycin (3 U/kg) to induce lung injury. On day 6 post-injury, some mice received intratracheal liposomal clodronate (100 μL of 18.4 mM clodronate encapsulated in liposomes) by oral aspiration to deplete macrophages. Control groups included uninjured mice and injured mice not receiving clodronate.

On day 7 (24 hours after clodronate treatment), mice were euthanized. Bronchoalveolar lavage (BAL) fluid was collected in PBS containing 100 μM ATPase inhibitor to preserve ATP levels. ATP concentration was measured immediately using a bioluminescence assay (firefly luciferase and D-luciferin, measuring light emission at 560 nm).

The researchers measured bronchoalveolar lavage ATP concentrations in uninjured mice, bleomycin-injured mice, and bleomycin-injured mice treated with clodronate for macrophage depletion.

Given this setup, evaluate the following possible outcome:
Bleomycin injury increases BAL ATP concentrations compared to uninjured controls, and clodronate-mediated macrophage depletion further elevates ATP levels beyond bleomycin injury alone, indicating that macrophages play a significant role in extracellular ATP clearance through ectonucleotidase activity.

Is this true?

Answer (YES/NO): NO